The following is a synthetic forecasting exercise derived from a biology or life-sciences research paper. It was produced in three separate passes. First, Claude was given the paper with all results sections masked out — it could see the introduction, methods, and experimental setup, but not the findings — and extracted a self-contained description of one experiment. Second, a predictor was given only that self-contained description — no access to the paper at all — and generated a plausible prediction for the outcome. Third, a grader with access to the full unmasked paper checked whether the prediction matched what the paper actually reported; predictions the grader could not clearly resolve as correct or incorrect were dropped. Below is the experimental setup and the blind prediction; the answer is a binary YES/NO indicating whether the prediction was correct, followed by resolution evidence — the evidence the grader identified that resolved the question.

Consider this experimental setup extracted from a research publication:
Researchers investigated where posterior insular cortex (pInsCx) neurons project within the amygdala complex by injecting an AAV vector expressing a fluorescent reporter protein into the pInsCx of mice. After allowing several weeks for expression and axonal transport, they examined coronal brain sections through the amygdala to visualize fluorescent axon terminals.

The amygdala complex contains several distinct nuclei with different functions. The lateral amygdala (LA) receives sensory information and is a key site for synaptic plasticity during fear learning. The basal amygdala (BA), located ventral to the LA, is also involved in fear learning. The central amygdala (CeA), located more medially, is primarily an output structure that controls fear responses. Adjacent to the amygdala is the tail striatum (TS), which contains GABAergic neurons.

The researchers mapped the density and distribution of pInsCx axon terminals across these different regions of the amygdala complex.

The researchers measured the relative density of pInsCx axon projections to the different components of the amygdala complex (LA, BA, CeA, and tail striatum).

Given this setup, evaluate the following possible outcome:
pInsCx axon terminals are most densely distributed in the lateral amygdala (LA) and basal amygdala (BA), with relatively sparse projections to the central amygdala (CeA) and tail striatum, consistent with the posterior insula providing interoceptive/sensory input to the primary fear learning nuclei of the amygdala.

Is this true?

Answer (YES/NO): NO